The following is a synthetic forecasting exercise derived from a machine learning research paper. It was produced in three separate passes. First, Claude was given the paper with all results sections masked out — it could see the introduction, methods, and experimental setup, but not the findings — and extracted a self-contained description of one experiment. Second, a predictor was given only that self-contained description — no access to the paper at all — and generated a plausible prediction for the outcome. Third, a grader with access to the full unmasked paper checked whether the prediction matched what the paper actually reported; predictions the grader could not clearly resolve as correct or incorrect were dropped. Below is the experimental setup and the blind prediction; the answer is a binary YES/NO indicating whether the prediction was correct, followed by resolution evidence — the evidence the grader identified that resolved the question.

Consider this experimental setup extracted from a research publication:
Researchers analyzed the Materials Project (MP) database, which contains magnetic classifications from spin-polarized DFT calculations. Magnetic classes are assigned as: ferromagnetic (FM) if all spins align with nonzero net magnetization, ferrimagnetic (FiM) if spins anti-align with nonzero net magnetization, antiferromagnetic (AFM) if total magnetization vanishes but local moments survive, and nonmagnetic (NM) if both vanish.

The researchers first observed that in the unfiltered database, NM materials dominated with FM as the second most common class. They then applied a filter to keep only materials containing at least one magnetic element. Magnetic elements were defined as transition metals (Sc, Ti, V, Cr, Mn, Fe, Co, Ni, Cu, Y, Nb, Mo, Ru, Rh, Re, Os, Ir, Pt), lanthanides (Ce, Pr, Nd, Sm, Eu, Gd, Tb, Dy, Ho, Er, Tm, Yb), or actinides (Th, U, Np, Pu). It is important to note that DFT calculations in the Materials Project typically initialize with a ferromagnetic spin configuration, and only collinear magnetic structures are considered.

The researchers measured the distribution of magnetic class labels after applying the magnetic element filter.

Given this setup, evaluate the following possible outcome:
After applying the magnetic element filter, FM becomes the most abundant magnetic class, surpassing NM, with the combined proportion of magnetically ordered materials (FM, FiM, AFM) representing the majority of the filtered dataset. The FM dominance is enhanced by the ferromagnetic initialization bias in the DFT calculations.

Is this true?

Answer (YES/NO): YES